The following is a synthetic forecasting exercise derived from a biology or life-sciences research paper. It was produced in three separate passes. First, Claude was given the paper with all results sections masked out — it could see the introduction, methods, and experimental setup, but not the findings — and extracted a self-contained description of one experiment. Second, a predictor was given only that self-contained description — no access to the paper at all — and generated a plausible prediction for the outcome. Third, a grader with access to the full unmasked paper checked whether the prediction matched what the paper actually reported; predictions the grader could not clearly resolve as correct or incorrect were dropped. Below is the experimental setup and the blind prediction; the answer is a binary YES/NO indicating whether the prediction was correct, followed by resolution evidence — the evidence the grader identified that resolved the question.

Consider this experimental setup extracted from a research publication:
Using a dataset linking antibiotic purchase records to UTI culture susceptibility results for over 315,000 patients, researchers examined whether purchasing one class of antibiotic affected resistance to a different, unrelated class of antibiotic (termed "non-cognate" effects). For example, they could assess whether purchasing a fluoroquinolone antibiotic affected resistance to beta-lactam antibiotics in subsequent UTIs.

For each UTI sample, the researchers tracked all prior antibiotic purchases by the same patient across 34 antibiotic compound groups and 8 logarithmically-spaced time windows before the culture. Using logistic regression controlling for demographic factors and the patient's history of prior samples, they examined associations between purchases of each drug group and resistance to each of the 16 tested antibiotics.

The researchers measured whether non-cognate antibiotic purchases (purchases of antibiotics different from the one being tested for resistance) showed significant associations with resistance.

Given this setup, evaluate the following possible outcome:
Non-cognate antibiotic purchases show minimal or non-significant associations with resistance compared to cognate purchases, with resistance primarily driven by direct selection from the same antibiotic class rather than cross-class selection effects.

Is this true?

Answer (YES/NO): NO